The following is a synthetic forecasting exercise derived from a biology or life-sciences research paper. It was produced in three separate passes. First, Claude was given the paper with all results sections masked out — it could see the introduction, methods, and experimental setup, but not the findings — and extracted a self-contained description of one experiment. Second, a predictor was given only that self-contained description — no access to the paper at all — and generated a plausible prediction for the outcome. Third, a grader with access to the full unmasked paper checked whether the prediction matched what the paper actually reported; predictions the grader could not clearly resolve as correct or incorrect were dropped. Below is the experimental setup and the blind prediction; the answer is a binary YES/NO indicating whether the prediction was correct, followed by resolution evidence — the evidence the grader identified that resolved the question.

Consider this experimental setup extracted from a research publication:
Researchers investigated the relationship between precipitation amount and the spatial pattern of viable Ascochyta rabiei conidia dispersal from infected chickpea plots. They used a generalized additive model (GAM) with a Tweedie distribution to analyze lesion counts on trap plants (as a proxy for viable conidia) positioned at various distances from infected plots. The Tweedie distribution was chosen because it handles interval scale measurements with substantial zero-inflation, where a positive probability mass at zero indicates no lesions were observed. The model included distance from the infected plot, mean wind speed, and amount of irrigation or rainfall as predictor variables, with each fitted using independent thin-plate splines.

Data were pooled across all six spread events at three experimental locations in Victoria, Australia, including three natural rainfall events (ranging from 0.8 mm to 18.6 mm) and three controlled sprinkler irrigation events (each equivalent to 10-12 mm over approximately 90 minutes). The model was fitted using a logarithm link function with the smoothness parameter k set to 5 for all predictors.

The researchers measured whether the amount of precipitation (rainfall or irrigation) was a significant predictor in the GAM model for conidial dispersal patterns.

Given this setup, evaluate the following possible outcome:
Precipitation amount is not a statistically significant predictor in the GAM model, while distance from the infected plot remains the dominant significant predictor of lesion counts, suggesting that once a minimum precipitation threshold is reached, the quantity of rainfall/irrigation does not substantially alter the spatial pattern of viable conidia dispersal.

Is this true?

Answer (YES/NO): NO